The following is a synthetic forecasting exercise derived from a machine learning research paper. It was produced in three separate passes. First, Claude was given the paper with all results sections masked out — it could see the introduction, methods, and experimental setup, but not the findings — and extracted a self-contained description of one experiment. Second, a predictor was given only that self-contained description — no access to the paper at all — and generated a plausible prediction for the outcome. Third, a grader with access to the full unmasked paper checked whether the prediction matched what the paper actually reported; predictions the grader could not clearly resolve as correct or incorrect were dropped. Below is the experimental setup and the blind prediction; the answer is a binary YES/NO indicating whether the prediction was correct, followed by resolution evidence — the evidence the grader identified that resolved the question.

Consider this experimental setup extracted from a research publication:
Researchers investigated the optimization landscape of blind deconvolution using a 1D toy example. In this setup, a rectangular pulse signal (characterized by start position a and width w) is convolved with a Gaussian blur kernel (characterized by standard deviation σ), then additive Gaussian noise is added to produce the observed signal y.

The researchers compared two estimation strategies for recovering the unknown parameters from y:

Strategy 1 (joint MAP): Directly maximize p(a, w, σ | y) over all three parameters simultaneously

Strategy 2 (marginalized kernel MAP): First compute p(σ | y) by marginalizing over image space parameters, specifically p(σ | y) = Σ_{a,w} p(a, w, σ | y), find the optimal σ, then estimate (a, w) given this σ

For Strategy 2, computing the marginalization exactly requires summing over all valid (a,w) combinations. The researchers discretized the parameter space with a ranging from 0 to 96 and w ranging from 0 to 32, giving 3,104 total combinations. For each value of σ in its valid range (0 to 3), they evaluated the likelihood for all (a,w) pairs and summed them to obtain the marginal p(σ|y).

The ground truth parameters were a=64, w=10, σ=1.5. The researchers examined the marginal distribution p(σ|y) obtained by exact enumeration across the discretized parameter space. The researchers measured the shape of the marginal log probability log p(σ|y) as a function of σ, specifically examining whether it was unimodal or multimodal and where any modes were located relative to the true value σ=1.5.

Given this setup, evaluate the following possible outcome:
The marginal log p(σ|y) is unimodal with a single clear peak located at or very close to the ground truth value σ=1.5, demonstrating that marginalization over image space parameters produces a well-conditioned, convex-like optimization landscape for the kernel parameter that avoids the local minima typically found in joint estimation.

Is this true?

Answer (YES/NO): YES